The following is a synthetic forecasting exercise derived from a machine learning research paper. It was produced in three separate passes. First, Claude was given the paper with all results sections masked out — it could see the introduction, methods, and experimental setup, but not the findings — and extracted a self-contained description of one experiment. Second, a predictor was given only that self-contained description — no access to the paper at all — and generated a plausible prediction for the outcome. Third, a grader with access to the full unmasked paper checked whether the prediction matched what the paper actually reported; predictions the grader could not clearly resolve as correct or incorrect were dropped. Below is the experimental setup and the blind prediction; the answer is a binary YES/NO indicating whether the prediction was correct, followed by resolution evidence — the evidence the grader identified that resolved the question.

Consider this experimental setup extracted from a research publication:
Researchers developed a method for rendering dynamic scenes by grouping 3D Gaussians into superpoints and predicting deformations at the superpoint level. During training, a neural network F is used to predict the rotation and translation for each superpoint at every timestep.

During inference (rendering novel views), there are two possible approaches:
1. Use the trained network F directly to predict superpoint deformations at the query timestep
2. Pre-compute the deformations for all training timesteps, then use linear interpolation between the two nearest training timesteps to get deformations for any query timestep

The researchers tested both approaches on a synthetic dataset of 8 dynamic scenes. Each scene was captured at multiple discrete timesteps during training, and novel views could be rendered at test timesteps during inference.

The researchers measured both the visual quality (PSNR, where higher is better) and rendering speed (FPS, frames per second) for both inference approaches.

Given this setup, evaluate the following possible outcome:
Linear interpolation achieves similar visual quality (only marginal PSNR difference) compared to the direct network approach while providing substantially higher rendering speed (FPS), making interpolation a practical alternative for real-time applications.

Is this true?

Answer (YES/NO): YES